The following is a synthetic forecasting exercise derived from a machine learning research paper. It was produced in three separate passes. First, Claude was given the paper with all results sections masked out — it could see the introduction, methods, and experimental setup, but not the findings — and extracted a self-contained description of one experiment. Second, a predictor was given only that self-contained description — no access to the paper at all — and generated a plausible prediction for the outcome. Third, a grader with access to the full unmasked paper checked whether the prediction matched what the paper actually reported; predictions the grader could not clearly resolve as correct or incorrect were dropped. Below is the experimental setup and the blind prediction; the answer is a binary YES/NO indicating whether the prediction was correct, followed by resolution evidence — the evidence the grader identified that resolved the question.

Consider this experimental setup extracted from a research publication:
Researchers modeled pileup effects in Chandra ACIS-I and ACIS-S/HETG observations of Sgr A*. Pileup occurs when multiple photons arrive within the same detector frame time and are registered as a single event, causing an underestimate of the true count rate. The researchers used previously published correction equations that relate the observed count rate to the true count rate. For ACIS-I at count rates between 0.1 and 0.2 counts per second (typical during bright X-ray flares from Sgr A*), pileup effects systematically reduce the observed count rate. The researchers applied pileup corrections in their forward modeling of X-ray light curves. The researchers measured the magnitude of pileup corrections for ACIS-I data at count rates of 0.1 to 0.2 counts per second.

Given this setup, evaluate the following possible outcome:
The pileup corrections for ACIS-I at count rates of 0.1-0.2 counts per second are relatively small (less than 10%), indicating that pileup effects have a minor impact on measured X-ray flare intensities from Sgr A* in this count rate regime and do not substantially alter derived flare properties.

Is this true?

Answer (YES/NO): NO